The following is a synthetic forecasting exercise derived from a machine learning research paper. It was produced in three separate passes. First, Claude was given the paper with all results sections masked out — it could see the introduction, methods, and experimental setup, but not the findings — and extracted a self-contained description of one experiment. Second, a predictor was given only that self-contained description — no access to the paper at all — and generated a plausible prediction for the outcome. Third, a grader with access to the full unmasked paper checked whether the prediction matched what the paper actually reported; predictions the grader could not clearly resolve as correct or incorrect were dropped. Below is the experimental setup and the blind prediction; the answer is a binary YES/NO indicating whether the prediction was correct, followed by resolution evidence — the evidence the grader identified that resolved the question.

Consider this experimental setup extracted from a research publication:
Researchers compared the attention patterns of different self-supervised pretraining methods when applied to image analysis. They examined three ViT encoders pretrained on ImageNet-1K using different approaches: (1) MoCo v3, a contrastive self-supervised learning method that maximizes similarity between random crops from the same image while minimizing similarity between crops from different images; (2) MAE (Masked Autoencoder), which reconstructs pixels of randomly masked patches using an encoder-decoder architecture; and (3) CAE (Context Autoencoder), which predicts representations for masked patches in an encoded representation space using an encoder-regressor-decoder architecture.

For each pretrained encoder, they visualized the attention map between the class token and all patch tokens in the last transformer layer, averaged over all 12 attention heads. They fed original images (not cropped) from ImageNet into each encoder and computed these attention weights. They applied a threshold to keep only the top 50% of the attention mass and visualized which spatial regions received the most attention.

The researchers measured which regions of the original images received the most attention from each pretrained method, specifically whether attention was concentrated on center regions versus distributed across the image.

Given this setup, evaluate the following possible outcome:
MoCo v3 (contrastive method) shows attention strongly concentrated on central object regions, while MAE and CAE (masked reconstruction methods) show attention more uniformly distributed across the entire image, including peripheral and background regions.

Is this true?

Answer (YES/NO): YES